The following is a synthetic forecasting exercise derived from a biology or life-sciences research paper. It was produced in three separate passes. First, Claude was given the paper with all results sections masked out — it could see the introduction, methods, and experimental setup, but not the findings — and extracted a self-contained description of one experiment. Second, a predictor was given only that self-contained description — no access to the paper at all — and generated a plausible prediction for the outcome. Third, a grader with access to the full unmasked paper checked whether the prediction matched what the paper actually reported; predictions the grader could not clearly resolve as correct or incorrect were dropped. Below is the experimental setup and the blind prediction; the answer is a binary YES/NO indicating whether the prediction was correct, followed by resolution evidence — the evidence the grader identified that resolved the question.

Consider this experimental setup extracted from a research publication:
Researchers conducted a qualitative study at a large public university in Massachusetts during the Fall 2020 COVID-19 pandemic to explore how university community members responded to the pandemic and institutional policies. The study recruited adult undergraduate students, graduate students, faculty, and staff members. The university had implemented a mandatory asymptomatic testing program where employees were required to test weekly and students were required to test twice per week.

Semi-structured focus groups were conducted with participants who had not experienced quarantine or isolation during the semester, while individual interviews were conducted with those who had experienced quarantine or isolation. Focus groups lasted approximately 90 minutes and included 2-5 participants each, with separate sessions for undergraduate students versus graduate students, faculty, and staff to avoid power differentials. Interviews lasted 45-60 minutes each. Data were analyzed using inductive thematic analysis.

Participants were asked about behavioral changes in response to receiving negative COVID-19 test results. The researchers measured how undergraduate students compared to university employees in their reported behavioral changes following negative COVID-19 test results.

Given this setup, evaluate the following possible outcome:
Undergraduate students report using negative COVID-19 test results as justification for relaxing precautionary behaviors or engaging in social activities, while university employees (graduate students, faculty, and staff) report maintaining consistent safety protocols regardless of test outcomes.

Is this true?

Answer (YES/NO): YES